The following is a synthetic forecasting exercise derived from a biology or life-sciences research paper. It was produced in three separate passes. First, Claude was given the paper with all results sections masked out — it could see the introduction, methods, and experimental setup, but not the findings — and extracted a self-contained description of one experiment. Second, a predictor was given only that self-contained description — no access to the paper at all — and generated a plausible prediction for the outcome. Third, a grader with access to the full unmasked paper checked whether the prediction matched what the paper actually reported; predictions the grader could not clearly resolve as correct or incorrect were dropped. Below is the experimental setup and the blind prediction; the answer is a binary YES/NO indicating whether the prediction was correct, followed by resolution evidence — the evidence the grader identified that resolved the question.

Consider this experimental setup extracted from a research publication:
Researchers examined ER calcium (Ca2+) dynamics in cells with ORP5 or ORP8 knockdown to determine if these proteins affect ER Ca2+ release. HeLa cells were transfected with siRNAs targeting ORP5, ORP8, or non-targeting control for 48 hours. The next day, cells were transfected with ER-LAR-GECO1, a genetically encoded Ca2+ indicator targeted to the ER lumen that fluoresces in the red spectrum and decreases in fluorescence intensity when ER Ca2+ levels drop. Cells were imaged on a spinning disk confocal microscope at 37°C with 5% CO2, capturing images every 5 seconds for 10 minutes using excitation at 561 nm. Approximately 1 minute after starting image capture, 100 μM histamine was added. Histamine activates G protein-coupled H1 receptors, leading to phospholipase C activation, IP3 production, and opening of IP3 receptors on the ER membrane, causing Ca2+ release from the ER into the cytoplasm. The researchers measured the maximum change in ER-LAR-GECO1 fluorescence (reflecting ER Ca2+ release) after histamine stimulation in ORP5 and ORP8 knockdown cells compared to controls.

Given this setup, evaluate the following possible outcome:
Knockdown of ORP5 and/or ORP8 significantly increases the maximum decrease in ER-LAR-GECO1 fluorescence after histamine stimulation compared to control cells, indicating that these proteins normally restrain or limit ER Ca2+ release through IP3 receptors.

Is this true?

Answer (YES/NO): NO